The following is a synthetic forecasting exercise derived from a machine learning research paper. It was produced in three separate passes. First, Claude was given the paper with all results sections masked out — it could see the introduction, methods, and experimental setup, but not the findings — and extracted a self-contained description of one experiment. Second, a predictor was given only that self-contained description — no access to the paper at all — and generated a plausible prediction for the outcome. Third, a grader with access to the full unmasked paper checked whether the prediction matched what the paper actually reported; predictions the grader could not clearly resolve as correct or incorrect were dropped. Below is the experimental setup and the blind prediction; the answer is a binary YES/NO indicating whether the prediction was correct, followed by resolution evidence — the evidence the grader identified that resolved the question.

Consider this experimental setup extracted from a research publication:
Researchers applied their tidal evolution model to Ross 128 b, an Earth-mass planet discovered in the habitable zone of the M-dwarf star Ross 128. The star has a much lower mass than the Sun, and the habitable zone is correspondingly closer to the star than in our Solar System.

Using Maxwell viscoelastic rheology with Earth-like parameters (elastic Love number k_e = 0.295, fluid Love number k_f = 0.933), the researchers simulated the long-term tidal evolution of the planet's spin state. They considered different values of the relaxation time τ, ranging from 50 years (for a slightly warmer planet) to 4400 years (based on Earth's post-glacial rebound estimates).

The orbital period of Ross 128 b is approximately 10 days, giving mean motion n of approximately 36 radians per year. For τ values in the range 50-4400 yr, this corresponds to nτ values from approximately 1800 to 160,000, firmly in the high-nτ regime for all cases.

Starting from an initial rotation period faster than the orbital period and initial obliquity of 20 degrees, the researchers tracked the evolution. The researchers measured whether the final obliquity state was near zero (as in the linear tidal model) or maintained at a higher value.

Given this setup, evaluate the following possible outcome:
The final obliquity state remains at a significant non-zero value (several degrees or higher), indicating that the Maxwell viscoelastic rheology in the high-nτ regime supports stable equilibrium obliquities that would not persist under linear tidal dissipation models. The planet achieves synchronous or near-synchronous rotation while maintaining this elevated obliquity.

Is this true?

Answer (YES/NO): NO